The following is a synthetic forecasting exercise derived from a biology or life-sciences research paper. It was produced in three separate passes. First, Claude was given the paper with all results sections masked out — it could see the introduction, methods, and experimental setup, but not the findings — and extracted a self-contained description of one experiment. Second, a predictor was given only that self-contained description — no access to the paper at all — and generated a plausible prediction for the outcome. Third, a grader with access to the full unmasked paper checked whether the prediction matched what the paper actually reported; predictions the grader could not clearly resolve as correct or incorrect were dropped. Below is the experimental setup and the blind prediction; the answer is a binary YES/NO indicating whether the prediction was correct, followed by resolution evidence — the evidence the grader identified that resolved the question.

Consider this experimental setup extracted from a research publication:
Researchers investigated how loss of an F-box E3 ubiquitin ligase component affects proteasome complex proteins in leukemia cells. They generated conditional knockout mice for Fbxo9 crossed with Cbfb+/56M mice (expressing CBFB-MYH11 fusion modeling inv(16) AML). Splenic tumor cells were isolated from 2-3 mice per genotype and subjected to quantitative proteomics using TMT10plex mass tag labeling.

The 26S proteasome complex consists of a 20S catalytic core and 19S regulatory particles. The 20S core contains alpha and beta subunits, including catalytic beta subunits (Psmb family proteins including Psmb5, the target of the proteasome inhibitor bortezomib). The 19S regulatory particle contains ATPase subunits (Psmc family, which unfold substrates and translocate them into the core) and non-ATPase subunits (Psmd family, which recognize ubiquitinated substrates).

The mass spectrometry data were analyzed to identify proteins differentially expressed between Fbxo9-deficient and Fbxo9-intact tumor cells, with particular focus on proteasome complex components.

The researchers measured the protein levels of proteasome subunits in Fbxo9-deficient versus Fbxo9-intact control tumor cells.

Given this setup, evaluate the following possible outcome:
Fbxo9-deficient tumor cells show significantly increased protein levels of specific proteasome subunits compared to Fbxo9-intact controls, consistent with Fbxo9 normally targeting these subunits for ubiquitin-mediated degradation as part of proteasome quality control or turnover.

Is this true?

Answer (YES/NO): YES